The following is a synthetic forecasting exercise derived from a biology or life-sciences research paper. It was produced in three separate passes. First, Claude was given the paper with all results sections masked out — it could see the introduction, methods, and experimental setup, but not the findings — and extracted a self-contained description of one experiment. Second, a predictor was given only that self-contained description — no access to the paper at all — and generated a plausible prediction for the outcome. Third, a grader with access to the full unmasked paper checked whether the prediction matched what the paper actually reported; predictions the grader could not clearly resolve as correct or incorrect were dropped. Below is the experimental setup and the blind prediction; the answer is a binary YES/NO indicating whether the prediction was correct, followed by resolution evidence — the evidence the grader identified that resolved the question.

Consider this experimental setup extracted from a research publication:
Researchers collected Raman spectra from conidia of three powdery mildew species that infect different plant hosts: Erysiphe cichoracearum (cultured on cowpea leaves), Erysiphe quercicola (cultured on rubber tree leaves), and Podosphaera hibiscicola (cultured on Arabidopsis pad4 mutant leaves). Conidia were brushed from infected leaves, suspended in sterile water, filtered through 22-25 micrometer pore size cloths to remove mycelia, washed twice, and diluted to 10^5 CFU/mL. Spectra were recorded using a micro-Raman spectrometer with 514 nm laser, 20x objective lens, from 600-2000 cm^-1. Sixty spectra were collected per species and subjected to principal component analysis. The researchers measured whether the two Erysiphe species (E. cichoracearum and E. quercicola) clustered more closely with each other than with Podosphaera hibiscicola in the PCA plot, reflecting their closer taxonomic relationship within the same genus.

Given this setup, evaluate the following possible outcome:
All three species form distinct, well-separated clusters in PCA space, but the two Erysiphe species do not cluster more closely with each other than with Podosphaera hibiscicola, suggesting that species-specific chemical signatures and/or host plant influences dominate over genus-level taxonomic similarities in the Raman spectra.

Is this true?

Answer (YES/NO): NO